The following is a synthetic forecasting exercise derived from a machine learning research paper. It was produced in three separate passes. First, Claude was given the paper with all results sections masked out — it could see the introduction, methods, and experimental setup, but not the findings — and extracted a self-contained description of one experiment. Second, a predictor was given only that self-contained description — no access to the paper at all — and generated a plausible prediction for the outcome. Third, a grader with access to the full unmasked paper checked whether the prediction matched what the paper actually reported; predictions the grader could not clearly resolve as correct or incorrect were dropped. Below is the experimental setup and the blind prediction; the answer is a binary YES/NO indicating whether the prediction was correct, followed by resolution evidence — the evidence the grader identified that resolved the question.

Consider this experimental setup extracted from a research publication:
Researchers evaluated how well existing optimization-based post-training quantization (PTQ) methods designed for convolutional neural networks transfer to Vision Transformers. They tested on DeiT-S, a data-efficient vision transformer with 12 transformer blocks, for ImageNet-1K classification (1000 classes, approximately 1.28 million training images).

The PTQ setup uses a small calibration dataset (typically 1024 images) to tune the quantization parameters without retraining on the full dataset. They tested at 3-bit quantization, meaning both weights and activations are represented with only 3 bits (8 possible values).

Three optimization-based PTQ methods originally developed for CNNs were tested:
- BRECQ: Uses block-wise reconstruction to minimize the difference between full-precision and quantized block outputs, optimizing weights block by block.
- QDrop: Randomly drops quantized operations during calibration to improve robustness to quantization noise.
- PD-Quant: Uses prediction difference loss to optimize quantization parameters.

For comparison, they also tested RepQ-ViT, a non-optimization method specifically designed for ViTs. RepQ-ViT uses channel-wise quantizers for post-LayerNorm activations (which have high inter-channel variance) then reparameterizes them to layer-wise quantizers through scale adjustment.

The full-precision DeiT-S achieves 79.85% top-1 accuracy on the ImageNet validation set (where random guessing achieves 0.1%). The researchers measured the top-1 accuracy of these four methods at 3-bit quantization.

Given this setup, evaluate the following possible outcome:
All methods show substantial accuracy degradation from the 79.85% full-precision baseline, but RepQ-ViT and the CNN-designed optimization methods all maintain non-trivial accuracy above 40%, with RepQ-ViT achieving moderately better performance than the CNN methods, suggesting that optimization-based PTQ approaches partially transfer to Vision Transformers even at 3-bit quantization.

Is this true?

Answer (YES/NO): NO